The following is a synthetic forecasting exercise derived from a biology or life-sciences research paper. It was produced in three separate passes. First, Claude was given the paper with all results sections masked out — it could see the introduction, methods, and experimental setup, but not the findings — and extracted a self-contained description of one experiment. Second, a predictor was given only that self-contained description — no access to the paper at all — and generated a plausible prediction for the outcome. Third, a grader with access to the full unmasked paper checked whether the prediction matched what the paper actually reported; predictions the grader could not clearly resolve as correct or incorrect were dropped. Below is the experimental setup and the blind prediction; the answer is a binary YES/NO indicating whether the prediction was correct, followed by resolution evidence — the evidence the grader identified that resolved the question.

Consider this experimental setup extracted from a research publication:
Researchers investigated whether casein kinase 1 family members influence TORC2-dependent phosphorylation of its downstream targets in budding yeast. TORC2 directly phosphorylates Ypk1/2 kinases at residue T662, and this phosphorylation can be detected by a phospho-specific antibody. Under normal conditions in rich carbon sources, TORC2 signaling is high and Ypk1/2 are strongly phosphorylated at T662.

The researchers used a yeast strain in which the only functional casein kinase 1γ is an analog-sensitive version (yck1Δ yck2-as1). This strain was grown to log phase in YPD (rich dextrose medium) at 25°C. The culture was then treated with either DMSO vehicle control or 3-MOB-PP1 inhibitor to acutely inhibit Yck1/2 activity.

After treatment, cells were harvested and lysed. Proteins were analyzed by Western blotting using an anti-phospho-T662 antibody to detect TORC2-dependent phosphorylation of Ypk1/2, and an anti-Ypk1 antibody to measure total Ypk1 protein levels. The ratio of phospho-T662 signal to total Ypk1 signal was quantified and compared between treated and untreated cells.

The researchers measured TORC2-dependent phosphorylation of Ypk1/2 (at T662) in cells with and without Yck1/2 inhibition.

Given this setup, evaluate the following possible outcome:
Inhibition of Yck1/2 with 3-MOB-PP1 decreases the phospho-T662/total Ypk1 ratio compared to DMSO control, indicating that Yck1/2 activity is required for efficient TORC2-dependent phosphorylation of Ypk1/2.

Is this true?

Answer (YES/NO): NO